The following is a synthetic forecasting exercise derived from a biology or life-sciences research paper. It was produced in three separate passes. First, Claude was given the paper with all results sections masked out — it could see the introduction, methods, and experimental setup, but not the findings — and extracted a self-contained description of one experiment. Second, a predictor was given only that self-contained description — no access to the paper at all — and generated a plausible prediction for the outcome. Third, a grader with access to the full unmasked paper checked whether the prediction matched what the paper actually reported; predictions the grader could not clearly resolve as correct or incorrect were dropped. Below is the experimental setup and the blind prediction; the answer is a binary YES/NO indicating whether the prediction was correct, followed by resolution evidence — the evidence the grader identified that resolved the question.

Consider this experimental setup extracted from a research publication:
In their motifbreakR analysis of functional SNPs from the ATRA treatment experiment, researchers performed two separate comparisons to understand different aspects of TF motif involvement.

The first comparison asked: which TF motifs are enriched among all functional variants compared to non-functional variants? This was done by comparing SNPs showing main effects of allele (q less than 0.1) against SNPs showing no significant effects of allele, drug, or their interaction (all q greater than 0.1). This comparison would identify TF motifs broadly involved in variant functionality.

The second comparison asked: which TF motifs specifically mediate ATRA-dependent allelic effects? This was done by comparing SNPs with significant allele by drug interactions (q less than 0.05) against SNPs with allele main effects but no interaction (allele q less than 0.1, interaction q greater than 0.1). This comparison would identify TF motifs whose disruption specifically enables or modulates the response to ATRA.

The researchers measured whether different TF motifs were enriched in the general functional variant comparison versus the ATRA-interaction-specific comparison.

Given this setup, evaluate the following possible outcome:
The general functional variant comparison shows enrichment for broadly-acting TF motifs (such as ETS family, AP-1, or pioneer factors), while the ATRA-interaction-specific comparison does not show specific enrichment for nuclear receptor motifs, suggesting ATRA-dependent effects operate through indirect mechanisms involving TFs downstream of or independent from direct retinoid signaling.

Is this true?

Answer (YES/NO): NO